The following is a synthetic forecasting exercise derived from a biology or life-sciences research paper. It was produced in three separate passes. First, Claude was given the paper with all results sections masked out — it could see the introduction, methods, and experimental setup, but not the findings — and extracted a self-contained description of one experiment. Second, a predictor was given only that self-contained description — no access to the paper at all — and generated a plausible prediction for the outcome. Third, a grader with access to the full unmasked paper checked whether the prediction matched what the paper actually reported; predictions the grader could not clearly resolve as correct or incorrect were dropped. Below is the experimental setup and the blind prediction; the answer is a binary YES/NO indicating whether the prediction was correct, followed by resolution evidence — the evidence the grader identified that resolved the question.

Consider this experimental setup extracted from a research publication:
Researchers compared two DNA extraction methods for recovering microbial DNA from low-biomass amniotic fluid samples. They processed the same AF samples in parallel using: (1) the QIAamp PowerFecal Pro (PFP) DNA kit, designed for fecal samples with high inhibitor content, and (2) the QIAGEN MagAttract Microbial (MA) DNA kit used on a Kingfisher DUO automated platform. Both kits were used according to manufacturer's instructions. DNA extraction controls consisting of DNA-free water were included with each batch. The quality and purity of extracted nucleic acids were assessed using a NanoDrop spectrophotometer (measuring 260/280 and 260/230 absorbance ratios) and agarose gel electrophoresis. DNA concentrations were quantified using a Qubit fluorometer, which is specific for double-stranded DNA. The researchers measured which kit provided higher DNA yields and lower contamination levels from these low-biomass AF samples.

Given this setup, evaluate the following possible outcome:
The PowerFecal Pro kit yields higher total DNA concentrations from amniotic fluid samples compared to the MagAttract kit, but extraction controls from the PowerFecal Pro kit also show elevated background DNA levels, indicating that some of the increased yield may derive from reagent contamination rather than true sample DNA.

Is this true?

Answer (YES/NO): NO